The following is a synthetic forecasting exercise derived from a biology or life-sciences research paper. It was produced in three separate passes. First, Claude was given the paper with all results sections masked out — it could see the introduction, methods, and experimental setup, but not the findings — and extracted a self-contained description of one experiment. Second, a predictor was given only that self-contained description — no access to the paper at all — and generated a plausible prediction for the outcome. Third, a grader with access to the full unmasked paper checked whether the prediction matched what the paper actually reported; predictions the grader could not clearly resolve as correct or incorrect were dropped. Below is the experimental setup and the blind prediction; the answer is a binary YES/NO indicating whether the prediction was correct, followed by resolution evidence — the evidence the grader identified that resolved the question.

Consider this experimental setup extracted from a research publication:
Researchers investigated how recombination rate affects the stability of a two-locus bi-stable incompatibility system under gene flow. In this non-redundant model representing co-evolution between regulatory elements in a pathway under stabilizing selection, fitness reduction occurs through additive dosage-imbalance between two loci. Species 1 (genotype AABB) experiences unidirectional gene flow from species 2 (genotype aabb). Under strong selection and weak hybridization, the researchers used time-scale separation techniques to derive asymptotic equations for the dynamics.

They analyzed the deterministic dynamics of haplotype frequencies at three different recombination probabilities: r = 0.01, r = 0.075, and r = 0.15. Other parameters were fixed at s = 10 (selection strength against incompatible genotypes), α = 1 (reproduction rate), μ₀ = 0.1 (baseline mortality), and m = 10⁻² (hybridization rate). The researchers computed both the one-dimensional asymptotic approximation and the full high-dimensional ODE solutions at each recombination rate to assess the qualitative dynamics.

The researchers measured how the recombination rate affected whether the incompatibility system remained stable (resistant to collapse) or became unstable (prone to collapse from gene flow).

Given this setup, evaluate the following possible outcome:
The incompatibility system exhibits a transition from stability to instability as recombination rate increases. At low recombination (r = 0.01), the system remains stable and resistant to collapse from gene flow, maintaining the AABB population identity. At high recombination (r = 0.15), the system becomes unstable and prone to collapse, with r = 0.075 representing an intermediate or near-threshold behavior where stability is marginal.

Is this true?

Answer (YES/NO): NO